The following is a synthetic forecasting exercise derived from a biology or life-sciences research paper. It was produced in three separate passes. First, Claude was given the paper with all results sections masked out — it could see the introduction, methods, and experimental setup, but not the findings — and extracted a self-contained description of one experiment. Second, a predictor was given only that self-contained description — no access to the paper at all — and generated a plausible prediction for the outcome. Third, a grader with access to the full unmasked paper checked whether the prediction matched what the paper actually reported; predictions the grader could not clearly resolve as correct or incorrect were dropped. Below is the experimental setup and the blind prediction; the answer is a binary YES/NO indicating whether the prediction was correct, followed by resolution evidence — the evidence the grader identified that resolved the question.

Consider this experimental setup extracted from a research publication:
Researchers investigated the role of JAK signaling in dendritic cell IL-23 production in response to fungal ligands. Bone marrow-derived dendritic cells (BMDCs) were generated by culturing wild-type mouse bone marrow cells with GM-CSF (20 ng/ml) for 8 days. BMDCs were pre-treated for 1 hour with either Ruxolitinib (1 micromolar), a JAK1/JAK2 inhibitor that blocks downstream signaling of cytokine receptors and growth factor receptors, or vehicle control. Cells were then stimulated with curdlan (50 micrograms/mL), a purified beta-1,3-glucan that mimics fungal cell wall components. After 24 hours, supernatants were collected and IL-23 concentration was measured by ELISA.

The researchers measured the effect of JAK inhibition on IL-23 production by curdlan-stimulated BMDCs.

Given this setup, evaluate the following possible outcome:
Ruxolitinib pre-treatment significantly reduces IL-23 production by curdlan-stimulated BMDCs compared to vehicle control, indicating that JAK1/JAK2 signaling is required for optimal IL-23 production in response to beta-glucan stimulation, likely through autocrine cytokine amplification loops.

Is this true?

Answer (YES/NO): NO